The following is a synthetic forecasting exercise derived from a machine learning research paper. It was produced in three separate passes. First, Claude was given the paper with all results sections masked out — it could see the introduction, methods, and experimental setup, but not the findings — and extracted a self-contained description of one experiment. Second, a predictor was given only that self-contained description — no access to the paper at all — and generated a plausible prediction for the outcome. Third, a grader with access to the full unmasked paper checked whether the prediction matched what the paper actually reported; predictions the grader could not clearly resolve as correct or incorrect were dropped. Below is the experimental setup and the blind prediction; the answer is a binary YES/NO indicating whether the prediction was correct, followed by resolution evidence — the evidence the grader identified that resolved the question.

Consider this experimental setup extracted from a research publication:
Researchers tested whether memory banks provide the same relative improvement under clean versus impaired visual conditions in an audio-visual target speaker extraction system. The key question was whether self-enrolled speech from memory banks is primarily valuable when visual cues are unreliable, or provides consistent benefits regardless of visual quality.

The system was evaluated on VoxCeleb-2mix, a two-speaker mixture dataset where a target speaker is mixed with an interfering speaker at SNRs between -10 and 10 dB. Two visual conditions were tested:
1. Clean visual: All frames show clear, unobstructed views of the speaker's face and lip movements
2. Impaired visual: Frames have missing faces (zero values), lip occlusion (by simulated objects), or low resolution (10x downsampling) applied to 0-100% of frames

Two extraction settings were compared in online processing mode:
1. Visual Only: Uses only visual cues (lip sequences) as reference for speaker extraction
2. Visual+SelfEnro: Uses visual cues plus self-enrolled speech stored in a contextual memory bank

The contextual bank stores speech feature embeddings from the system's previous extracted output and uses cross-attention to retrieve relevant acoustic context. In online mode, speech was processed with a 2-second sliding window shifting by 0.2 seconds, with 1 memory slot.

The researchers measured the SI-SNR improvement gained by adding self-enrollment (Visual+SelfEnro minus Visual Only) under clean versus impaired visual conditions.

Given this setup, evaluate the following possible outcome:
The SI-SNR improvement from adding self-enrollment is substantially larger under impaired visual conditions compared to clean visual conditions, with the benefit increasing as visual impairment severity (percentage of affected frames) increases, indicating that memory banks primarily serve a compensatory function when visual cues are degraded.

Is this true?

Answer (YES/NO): YES